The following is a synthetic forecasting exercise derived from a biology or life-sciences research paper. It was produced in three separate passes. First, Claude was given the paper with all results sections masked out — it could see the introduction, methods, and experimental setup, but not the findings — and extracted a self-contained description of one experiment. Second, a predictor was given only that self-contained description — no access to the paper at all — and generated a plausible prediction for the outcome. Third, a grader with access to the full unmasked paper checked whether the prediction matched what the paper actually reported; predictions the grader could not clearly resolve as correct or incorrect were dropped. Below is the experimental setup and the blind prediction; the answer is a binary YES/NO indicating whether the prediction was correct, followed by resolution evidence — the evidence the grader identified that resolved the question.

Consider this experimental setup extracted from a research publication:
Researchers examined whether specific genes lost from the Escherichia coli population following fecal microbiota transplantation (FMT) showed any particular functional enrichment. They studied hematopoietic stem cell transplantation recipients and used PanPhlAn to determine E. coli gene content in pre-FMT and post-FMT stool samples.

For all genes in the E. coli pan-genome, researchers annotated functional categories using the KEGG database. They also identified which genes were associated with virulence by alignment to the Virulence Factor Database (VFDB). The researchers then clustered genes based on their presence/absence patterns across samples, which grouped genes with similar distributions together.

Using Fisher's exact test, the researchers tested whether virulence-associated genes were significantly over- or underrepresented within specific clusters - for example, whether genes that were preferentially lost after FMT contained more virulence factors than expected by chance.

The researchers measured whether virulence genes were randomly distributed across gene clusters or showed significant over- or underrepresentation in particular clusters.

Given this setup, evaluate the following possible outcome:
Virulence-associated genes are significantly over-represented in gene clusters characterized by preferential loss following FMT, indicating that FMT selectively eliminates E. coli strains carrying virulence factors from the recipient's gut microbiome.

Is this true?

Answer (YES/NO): YES